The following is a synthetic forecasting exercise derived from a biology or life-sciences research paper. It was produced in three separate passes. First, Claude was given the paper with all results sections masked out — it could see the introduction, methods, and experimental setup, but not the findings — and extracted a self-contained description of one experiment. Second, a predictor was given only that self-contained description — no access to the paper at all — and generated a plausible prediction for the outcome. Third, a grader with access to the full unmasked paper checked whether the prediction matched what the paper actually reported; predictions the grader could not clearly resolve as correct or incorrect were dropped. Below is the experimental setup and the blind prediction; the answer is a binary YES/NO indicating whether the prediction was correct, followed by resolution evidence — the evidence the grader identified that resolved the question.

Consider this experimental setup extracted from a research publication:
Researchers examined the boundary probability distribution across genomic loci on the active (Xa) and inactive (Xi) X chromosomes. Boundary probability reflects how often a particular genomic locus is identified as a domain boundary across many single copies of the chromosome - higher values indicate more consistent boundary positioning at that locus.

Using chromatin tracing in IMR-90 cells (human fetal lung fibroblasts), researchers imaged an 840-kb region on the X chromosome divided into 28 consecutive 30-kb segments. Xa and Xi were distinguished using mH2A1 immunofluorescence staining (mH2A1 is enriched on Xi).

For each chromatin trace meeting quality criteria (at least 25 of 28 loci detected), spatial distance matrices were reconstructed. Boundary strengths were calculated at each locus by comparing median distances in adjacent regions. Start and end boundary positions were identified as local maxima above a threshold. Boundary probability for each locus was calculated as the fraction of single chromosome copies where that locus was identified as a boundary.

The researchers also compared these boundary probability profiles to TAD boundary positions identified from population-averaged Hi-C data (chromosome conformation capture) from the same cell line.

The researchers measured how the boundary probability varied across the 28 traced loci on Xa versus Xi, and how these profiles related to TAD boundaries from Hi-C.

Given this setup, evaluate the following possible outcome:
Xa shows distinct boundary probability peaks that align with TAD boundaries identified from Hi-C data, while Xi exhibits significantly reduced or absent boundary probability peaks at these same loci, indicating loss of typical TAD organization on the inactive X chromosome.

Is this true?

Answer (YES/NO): YES